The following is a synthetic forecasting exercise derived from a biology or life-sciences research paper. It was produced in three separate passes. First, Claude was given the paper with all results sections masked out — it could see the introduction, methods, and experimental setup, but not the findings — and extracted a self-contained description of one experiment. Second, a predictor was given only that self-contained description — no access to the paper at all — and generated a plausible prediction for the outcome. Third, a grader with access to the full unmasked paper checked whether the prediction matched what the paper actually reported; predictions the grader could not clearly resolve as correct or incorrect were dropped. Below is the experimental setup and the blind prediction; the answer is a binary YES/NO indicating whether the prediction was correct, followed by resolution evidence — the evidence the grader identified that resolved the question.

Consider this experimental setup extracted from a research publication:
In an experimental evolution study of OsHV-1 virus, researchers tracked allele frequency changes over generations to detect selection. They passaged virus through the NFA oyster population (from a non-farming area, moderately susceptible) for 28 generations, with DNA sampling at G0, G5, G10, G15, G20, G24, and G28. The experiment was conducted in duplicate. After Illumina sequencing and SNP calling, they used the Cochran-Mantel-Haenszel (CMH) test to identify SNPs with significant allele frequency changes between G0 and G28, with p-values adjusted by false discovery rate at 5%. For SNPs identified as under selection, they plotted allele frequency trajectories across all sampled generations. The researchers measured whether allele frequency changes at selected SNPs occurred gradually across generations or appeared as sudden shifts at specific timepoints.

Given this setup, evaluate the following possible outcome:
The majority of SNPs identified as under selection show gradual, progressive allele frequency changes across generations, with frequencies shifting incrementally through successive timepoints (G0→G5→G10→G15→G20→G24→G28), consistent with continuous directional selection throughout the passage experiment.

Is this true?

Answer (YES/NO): NO